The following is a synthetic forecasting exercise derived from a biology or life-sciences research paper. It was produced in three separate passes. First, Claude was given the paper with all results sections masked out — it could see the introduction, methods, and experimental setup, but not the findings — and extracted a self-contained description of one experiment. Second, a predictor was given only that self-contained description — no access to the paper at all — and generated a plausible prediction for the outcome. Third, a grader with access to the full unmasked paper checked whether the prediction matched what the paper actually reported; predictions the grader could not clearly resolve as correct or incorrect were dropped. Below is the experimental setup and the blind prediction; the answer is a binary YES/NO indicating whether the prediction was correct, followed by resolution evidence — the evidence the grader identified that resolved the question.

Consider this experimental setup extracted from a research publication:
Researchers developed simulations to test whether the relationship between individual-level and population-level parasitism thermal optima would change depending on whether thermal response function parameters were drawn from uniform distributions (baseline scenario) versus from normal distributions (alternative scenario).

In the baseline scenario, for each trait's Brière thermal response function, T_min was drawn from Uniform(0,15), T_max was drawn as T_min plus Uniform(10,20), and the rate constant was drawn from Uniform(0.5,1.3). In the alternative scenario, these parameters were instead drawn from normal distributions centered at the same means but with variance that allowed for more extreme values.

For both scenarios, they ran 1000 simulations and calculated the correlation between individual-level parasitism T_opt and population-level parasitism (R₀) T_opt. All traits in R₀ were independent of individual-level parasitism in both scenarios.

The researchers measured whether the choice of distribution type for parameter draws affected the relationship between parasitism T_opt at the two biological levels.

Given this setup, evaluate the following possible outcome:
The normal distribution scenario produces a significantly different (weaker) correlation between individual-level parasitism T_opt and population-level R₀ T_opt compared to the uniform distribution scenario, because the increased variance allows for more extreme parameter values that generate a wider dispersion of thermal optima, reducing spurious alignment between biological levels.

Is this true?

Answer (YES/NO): NO